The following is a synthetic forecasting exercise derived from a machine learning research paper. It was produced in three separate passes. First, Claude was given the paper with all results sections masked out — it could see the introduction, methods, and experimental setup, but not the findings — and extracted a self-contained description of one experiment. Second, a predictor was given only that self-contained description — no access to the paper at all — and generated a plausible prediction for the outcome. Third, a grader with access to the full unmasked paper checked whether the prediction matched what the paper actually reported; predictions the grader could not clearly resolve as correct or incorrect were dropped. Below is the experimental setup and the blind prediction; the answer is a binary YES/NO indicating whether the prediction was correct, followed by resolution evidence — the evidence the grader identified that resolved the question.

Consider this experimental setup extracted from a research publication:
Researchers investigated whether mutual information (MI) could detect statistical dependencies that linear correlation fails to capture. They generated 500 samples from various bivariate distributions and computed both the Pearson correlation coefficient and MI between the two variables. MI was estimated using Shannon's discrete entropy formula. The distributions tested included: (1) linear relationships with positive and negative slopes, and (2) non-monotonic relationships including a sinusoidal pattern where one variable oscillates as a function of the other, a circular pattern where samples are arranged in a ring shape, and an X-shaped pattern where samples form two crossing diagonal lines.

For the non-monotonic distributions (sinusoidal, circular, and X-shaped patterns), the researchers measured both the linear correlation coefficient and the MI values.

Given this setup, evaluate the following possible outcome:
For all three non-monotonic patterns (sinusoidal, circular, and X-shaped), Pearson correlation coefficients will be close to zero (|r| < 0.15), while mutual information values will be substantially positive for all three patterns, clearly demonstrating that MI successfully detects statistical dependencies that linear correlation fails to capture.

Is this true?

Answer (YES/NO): YES